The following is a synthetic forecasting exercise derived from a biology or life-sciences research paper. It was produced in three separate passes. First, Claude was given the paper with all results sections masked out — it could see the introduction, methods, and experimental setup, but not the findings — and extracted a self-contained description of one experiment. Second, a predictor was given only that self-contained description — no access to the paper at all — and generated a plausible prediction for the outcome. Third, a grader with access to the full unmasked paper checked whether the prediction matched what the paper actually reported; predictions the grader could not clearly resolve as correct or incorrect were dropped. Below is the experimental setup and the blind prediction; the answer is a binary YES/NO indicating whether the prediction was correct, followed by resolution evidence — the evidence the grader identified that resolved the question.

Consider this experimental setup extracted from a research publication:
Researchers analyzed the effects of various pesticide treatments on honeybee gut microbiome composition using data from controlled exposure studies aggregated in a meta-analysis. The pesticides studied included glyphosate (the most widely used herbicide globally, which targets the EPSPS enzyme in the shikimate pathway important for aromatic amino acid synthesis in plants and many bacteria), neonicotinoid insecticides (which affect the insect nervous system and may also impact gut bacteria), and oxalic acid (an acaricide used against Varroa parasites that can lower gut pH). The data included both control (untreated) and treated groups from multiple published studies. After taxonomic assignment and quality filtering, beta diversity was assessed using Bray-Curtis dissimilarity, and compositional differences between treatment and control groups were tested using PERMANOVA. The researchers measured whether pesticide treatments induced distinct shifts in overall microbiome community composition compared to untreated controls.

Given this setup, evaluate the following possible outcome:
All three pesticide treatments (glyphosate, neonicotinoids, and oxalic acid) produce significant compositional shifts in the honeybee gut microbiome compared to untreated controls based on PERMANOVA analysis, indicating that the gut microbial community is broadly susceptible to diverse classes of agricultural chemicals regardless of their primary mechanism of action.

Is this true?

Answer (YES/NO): NO